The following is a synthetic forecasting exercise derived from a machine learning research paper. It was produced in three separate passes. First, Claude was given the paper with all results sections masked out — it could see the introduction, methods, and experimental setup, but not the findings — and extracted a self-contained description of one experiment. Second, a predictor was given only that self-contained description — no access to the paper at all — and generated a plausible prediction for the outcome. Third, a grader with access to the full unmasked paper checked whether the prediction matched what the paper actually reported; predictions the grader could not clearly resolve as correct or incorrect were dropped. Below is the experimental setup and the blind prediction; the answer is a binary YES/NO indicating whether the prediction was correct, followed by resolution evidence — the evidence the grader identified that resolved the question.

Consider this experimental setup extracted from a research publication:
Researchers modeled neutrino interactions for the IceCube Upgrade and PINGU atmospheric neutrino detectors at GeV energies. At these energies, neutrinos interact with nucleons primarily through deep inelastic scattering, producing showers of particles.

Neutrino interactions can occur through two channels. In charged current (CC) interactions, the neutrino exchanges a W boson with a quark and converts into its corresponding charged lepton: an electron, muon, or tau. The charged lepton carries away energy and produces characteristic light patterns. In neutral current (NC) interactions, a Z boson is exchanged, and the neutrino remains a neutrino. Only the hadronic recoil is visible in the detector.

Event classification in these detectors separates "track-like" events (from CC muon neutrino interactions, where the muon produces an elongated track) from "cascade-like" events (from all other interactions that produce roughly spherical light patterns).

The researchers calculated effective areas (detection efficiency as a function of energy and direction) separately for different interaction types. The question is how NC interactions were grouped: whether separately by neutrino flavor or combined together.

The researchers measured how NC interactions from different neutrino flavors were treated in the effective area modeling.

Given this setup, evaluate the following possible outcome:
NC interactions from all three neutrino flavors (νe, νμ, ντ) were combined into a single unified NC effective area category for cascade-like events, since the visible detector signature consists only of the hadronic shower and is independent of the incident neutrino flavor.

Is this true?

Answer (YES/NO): YES